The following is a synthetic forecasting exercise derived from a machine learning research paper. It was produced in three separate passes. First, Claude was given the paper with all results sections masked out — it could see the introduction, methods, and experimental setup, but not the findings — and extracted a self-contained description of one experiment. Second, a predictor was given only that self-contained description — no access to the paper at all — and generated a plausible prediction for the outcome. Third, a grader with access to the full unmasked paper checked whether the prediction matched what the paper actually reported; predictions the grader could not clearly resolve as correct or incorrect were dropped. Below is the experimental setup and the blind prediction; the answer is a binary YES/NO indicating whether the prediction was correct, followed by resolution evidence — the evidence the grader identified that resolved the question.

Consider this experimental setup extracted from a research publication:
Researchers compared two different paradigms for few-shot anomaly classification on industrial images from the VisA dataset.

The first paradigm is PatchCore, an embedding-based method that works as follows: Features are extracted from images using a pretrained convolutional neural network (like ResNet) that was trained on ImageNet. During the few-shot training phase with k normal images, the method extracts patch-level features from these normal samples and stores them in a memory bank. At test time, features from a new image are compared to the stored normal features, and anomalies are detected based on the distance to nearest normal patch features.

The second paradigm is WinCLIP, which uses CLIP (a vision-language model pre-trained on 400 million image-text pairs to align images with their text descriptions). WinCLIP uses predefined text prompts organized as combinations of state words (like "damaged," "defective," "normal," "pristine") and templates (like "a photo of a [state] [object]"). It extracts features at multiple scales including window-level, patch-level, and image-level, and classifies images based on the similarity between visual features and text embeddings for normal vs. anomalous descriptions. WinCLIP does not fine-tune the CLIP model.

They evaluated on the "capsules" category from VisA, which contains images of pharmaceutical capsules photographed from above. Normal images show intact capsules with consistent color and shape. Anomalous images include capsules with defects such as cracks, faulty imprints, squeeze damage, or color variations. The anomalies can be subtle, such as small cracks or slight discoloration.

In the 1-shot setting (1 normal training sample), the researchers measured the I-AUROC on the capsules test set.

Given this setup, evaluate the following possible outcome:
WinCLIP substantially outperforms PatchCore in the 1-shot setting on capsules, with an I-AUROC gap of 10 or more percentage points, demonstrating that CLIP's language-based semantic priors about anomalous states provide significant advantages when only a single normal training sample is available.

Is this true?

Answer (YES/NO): YES